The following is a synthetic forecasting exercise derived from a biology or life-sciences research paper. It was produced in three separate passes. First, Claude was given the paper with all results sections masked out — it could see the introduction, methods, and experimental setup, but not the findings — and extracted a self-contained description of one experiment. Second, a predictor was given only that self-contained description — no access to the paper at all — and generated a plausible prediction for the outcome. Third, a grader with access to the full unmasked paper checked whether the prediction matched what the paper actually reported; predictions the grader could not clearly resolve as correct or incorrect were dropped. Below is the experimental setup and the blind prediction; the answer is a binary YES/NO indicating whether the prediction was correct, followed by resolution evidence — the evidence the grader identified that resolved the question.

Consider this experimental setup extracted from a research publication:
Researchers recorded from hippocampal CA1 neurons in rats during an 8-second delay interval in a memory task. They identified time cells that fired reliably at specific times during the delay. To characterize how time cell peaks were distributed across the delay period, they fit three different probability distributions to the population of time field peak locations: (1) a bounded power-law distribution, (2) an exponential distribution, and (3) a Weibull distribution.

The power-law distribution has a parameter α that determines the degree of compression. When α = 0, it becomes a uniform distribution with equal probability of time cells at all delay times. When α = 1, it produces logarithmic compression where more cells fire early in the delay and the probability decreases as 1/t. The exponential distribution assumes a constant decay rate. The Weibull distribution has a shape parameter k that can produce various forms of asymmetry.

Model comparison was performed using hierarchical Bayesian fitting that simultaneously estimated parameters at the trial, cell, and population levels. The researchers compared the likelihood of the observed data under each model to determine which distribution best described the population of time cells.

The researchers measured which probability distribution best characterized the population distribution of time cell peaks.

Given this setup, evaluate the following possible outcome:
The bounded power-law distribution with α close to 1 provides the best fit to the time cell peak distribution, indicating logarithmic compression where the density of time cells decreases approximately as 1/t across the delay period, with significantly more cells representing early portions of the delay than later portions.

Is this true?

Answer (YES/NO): YES